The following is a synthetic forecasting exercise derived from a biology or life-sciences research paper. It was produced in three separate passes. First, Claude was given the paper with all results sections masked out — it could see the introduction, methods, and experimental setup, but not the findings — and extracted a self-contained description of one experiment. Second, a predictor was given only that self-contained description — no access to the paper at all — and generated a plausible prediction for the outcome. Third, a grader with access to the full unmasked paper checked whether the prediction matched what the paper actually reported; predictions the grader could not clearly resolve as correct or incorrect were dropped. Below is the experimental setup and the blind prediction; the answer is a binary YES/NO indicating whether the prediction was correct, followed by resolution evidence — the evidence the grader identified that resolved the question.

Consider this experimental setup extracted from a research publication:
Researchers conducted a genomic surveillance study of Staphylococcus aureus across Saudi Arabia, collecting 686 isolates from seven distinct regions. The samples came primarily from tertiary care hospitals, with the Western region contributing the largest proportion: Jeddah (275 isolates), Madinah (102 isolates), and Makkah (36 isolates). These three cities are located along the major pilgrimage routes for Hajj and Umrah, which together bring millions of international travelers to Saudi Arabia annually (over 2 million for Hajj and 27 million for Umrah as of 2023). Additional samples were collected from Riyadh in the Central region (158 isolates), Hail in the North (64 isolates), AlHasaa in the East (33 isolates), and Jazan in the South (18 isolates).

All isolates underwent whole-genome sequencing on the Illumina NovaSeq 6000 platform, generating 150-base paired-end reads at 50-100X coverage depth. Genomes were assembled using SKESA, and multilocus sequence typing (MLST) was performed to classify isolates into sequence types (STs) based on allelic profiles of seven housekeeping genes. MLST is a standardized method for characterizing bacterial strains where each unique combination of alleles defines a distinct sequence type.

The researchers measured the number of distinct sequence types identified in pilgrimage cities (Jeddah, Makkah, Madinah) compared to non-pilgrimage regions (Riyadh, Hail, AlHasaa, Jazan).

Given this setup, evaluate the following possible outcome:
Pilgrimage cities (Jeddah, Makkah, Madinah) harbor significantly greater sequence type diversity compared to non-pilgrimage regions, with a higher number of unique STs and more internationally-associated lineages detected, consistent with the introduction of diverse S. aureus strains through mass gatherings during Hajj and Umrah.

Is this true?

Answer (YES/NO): YES